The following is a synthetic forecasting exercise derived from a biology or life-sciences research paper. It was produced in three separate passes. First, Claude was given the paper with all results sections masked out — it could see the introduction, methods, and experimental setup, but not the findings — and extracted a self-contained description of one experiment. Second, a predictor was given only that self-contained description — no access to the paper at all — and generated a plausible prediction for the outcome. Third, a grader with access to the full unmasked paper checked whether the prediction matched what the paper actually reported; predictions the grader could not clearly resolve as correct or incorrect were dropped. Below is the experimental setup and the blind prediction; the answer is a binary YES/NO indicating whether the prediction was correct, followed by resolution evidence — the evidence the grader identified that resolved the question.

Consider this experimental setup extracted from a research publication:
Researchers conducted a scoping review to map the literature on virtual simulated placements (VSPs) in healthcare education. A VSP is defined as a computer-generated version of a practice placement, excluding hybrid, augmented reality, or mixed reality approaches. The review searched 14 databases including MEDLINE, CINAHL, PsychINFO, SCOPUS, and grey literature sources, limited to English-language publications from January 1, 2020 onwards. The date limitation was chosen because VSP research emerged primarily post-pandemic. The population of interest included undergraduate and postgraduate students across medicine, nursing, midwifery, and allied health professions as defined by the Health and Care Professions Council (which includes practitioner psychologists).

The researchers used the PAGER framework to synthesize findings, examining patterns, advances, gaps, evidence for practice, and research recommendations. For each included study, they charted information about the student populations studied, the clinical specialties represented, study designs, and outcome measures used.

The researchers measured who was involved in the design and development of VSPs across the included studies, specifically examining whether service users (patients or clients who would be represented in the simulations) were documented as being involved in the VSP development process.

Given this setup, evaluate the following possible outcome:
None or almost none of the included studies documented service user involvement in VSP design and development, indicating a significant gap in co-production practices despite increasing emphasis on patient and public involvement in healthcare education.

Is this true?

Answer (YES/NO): YES